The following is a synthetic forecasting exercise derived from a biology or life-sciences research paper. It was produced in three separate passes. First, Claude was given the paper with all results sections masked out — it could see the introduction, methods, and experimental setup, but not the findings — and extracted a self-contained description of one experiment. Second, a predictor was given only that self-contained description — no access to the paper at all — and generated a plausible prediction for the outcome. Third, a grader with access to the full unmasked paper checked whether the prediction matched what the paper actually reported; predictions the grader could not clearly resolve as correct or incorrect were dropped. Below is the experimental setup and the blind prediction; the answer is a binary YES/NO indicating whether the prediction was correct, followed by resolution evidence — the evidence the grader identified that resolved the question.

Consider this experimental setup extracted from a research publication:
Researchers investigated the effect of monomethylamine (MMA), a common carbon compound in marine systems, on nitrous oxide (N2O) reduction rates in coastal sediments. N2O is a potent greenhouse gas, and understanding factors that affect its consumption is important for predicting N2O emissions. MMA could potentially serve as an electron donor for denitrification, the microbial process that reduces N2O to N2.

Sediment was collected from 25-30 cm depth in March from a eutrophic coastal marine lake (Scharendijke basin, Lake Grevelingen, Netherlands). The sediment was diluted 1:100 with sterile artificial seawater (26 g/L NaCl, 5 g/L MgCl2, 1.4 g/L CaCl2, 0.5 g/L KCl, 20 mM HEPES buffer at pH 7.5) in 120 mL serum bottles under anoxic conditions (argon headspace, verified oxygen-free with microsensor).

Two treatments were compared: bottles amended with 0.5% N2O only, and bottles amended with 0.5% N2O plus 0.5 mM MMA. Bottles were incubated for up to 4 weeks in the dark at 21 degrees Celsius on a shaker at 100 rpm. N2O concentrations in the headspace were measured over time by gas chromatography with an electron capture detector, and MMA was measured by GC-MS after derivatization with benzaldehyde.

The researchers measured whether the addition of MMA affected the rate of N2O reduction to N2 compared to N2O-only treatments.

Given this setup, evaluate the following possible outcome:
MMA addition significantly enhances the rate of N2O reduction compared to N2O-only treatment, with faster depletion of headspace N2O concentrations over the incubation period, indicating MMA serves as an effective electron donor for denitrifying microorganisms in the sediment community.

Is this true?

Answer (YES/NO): NO